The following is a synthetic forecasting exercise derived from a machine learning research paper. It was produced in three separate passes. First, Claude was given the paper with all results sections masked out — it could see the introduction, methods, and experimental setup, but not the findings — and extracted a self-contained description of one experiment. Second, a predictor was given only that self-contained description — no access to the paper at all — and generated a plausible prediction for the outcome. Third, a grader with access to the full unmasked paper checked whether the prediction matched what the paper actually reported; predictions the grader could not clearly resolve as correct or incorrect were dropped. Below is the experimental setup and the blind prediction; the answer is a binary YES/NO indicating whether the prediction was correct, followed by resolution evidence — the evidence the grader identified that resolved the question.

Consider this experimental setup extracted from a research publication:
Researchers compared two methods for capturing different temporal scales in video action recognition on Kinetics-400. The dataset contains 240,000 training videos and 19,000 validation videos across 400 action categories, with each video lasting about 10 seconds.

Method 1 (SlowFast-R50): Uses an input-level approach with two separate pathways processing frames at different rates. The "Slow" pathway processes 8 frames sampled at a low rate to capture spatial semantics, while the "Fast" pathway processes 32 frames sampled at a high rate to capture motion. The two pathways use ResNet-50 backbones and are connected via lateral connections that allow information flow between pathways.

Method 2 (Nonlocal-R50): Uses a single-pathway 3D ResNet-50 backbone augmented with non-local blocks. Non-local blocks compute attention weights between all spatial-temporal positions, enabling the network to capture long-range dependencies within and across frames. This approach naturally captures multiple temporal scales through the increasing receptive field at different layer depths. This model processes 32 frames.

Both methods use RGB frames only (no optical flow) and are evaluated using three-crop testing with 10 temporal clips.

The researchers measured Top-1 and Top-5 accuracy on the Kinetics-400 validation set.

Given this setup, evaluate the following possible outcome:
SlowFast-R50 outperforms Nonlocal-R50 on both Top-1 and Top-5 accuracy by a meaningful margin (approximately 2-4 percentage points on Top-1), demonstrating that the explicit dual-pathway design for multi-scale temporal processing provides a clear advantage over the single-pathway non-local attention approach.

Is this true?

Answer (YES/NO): NO